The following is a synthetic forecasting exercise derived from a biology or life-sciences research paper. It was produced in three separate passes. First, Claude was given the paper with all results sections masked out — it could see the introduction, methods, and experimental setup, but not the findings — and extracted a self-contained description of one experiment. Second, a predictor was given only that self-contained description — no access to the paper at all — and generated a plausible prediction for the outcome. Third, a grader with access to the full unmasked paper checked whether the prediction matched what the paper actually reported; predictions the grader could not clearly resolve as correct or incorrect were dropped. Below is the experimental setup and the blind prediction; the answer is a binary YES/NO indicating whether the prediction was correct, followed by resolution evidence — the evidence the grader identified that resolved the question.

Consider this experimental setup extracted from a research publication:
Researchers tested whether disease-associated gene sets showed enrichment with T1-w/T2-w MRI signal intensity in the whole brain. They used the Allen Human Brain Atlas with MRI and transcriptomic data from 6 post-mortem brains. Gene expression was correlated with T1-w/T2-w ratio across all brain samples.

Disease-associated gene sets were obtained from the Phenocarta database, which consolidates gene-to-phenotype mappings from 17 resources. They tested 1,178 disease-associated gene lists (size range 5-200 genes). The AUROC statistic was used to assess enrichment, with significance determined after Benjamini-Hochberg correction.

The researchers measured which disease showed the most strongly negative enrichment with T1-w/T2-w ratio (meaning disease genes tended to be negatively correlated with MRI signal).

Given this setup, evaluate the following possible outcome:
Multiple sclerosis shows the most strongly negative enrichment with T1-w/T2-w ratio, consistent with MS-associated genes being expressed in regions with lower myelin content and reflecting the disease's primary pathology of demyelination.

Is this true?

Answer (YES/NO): NO